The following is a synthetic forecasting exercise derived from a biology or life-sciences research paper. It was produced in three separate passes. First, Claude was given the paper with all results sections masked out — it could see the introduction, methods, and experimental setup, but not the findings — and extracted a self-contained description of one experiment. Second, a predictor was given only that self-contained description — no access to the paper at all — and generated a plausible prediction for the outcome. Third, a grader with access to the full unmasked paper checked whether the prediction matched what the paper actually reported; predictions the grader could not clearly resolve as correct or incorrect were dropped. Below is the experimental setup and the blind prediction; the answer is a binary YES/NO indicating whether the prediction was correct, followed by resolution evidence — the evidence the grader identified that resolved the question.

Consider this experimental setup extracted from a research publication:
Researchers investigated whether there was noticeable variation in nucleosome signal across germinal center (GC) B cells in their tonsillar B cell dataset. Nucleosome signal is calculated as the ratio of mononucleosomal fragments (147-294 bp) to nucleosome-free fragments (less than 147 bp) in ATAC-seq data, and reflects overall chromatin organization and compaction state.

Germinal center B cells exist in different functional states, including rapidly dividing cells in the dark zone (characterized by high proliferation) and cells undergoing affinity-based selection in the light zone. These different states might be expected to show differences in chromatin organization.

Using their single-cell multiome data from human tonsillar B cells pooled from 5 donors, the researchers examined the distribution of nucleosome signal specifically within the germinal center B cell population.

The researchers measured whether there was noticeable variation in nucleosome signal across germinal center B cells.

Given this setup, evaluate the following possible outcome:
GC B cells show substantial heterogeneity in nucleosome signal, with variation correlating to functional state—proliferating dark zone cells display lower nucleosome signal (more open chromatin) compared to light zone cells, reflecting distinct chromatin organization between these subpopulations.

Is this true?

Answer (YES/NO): NO